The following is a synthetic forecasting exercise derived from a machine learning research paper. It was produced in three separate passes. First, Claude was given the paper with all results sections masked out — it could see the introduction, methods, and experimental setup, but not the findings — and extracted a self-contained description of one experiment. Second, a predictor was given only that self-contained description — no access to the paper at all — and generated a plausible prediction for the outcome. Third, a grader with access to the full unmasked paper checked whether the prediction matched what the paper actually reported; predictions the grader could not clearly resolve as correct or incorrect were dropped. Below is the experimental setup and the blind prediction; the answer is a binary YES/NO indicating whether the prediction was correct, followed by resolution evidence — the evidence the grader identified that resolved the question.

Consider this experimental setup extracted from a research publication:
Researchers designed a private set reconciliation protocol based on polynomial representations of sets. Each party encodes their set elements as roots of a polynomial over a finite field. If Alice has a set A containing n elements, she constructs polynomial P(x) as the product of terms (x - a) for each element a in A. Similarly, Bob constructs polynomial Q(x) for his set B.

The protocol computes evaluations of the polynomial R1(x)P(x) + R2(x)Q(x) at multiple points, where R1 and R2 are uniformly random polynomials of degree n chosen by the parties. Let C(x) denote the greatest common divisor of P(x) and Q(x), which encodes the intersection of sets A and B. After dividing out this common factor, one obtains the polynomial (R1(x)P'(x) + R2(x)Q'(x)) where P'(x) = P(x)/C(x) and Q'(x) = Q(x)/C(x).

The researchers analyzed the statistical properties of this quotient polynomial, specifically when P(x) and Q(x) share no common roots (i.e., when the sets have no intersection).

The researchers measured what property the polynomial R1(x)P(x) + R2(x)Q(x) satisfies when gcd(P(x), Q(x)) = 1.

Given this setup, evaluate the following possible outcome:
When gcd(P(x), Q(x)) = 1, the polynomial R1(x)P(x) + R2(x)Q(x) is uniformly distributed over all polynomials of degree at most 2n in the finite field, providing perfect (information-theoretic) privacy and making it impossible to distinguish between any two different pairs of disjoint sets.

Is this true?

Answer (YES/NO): YES